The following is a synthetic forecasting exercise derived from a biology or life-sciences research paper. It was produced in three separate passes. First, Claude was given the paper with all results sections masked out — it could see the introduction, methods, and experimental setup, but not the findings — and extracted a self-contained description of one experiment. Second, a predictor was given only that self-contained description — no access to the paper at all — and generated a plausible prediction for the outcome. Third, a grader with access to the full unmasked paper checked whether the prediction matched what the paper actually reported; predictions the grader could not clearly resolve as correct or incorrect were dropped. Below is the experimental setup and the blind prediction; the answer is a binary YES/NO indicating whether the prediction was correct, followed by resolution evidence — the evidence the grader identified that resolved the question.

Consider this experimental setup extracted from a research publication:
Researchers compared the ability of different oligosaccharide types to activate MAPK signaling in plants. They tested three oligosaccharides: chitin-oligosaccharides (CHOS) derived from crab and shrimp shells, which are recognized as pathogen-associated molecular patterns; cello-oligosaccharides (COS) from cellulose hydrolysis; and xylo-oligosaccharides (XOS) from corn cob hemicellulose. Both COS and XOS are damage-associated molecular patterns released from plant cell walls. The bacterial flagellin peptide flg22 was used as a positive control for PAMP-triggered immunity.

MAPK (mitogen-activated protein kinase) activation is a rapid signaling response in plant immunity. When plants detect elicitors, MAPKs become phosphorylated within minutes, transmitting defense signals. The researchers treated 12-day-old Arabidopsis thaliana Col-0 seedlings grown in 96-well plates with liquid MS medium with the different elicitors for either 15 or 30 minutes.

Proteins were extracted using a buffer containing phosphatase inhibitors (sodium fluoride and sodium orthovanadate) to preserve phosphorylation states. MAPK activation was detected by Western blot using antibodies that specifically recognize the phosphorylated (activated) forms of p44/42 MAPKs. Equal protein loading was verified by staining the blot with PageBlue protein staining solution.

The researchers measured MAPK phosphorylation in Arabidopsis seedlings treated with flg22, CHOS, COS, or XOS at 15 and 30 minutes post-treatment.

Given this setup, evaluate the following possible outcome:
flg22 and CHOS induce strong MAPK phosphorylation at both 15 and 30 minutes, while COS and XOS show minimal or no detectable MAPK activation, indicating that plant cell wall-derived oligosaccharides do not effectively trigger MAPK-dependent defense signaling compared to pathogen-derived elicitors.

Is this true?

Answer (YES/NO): NO